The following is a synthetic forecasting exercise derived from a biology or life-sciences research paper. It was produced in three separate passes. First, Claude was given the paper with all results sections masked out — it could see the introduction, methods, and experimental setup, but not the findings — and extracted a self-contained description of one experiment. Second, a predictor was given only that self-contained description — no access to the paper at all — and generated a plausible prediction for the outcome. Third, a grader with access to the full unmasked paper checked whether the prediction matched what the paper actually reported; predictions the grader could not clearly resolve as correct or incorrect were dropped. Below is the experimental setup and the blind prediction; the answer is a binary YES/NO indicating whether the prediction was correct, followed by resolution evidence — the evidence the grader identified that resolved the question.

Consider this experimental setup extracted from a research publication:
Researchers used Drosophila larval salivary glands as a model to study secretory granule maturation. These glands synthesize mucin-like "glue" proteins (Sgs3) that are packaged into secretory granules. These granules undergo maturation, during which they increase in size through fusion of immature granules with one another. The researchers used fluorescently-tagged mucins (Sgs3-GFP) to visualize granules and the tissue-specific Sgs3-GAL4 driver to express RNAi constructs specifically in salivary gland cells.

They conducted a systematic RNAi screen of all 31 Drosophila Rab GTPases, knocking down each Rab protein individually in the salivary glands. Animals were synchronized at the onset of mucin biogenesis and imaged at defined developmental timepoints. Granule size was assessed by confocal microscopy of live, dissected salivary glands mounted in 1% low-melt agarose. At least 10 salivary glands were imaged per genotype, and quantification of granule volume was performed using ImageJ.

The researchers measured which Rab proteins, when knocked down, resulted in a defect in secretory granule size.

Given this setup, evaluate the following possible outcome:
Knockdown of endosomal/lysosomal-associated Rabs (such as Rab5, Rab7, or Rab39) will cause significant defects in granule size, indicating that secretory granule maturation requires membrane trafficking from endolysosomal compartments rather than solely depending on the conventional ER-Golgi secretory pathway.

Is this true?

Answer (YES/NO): NO